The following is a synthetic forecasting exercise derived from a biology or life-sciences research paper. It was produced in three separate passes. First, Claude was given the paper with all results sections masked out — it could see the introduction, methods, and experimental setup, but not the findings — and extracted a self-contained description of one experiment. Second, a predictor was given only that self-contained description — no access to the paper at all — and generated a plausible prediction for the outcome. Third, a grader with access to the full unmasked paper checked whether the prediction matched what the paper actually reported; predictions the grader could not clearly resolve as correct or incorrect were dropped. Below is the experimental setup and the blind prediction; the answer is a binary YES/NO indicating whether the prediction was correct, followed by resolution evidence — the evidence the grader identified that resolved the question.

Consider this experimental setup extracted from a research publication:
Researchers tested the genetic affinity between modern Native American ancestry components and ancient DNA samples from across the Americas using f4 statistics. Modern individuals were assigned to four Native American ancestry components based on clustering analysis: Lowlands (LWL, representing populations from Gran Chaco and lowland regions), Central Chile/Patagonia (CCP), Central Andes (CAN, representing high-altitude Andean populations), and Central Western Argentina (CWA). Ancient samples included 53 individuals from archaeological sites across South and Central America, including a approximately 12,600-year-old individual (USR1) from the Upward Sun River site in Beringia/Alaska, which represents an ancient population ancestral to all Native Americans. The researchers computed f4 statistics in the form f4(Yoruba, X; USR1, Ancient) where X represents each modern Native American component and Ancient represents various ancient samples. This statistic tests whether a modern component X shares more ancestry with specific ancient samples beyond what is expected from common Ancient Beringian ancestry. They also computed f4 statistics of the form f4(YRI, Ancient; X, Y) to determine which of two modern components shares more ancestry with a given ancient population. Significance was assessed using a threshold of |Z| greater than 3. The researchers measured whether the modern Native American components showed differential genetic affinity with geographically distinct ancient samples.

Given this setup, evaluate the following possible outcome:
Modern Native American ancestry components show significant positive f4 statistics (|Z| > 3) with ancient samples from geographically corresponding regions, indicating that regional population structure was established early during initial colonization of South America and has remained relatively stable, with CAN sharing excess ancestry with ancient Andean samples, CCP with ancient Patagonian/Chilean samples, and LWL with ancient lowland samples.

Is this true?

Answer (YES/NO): NO